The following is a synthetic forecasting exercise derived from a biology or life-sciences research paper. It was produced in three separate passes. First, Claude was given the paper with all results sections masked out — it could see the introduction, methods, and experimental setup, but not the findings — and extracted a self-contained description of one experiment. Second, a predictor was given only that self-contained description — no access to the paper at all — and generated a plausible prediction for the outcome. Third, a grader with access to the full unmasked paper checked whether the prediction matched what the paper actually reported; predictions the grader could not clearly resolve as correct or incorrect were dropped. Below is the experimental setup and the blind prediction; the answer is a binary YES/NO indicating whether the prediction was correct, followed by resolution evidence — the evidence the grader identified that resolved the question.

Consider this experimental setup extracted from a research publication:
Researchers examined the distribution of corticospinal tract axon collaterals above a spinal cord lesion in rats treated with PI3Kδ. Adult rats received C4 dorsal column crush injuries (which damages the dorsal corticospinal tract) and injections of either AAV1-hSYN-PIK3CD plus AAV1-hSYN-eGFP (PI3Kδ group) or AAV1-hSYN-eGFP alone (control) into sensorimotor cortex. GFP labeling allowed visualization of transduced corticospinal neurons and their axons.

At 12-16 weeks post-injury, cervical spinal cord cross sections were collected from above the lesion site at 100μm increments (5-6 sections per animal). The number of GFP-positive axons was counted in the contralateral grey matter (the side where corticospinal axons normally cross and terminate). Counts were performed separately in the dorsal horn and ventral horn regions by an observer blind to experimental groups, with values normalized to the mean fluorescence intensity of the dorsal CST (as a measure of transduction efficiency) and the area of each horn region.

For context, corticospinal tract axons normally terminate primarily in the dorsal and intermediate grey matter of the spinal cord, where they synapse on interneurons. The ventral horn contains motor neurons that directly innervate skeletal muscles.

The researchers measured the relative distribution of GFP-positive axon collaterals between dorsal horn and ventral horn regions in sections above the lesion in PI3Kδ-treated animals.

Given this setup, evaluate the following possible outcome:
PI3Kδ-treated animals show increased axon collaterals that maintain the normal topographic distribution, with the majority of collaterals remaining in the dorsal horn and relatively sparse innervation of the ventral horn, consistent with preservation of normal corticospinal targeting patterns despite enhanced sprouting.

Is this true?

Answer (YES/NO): NO